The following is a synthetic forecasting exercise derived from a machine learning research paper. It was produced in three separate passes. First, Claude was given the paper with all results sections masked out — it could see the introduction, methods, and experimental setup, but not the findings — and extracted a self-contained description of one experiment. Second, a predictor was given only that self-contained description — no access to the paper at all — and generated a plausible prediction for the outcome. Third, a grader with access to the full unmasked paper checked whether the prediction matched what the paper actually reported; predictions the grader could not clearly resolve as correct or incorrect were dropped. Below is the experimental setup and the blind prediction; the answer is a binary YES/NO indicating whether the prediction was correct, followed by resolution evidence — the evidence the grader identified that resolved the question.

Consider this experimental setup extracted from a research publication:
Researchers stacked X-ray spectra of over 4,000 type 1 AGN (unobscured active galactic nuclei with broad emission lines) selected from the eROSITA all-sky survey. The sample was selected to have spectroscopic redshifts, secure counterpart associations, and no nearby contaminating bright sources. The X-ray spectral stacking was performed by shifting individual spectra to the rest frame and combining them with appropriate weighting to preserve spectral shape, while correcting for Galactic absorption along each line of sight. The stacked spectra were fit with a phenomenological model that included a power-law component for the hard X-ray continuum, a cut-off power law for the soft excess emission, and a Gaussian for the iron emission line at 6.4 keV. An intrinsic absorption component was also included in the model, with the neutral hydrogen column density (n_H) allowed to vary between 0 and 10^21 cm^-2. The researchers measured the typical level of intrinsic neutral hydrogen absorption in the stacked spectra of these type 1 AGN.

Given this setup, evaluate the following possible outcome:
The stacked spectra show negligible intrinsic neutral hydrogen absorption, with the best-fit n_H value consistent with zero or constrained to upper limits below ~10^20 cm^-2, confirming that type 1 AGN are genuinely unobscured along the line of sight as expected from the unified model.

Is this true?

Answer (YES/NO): NO